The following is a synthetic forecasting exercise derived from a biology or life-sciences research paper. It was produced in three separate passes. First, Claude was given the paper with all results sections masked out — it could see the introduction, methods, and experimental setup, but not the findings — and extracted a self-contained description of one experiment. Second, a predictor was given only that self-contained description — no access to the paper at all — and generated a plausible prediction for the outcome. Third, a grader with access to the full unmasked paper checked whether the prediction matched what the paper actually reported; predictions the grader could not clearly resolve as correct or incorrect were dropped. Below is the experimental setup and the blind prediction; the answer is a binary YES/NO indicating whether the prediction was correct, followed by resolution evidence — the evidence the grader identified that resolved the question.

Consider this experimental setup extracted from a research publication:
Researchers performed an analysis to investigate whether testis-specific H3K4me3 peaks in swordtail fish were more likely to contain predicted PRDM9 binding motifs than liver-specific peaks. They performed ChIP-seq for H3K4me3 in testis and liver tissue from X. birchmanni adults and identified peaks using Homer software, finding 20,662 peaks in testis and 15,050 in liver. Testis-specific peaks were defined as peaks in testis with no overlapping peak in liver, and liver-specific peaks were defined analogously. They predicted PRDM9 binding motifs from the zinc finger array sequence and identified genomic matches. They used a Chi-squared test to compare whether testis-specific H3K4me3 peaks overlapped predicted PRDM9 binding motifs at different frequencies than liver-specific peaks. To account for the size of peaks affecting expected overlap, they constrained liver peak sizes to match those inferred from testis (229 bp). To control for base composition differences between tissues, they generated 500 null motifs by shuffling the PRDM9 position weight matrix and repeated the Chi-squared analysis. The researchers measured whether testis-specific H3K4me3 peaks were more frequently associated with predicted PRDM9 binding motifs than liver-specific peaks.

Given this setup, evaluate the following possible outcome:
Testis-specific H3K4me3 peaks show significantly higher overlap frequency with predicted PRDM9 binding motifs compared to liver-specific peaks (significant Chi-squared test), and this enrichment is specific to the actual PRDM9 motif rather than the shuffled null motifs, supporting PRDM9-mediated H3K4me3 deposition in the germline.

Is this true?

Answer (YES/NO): NO